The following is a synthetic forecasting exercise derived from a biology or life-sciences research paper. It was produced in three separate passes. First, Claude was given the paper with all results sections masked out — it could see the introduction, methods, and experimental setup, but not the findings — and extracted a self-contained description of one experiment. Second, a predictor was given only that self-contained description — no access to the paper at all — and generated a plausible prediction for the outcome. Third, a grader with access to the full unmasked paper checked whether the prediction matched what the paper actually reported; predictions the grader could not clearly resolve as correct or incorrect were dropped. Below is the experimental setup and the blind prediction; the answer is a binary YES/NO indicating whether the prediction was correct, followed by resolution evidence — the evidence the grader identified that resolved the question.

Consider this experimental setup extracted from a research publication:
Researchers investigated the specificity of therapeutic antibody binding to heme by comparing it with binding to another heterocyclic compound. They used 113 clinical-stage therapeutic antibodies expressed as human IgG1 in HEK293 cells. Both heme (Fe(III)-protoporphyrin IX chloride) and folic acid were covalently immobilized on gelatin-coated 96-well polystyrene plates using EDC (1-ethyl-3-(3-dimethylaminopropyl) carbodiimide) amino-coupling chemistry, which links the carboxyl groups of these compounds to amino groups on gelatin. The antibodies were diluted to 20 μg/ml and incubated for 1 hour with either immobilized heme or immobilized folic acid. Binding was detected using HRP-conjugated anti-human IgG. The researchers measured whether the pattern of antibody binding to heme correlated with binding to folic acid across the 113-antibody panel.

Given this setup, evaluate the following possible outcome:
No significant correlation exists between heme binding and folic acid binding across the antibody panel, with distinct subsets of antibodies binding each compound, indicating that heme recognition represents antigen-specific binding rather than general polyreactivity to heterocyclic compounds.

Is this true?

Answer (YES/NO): NO